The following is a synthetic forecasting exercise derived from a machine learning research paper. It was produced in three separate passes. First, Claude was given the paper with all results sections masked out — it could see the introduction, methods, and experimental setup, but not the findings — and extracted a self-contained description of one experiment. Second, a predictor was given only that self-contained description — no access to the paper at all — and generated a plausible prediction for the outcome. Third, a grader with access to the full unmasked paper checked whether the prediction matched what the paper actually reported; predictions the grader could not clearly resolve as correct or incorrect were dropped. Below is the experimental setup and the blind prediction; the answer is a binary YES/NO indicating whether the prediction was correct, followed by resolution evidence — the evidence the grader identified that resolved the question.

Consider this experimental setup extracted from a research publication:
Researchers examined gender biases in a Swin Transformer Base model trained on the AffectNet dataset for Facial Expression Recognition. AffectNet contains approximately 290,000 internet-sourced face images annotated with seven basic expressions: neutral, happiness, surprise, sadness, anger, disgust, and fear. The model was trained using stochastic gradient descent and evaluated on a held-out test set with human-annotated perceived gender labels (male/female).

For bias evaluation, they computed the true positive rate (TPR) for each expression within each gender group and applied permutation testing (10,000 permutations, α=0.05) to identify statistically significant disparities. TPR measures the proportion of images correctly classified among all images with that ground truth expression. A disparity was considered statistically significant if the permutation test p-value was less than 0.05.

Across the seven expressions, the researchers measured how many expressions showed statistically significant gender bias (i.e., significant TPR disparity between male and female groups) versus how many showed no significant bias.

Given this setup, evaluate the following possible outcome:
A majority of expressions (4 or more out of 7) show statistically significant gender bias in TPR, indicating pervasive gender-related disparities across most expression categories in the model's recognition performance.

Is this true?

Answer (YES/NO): YES